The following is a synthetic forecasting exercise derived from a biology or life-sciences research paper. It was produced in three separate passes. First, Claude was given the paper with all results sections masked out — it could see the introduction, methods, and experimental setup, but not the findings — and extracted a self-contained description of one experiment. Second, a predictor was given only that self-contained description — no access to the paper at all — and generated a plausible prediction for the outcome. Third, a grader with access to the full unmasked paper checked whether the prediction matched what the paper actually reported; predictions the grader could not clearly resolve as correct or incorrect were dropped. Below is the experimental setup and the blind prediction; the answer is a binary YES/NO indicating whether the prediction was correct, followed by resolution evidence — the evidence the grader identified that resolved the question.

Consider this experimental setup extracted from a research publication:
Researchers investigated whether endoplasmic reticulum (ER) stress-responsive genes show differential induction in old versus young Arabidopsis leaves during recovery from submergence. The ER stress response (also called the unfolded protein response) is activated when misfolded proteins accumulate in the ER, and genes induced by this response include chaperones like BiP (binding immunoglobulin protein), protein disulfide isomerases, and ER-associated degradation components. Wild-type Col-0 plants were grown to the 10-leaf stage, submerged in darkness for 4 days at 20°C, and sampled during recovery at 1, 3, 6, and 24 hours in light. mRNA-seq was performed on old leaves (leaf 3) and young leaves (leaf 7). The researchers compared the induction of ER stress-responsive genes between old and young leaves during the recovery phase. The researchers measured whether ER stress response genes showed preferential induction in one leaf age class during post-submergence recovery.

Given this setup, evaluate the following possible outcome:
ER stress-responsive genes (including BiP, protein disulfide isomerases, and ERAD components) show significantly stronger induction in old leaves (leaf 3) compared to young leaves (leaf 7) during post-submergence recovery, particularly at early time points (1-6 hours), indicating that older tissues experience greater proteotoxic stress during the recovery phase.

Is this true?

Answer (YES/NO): NO